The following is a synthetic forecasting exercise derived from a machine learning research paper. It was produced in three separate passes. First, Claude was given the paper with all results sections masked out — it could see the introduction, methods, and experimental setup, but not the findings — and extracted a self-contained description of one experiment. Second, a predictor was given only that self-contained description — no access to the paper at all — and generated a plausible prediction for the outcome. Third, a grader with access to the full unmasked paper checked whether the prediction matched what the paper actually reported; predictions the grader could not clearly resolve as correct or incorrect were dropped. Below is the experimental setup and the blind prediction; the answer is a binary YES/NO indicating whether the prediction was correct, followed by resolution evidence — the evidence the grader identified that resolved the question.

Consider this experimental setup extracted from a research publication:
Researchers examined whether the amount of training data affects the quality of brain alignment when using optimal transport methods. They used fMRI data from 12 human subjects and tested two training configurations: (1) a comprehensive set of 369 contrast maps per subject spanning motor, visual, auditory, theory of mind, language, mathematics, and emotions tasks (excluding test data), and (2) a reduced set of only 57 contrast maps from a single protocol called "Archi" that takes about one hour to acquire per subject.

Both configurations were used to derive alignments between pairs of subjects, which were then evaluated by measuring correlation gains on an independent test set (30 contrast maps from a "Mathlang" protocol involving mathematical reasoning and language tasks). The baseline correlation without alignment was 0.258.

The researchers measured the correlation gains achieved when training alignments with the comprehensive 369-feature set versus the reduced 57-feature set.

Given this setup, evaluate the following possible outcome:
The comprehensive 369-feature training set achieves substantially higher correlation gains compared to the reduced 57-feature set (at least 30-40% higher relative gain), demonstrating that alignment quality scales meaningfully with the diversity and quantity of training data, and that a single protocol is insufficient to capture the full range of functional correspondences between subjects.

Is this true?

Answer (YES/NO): NO